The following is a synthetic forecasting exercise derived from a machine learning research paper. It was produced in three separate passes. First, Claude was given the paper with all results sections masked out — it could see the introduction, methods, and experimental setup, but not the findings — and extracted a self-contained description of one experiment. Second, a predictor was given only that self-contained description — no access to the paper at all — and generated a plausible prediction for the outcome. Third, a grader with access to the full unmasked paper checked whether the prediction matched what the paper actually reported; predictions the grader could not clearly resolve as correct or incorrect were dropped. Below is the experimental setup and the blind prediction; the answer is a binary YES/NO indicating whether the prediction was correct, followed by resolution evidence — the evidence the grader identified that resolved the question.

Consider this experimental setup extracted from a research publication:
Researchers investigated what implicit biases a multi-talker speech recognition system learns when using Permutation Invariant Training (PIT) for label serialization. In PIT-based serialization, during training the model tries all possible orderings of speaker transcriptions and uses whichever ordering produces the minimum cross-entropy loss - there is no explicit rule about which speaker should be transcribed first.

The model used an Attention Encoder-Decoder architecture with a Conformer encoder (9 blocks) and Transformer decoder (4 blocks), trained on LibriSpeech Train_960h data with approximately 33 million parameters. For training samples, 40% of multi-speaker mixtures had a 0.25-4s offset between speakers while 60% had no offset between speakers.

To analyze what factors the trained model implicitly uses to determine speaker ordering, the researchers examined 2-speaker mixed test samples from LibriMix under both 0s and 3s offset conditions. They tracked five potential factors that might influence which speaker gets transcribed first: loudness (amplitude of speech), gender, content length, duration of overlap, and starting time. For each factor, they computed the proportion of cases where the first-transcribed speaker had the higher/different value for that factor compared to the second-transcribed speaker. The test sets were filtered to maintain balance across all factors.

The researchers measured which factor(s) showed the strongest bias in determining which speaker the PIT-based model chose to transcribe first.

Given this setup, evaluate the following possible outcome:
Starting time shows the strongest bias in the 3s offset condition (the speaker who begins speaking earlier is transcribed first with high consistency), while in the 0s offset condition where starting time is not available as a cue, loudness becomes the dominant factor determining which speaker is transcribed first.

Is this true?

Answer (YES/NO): NO